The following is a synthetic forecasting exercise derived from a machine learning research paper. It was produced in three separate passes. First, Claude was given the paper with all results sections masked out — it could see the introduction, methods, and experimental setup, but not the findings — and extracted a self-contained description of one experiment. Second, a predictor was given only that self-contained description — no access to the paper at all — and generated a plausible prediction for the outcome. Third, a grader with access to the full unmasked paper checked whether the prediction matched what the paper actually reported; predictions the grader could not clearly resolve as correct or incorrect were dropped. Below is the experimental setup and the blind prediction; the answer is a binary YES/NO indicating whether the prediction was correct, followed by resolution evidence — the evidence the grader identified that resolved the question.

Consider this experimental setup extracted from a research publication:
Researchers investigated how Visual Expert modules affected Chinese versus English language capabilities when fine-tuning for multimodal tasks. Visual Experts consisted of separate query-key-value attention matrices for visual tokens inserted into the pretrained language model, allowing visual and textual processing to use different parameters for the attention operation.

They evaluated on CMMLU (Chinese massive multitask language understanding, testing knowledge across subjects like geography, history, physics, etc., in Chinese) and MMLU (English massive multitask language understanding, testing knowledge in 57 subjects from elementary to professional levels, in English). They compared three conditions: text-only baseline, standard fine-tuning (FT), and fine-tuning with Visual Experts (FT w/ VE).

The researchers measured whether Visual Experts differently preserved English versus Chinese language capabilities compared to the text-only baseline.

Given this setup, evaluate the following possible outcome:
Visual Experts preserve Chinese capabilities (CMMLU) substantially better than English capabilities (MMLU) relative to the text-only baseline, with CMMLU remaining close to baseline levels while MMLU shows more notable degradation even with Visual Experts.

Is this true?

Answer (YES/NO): NO